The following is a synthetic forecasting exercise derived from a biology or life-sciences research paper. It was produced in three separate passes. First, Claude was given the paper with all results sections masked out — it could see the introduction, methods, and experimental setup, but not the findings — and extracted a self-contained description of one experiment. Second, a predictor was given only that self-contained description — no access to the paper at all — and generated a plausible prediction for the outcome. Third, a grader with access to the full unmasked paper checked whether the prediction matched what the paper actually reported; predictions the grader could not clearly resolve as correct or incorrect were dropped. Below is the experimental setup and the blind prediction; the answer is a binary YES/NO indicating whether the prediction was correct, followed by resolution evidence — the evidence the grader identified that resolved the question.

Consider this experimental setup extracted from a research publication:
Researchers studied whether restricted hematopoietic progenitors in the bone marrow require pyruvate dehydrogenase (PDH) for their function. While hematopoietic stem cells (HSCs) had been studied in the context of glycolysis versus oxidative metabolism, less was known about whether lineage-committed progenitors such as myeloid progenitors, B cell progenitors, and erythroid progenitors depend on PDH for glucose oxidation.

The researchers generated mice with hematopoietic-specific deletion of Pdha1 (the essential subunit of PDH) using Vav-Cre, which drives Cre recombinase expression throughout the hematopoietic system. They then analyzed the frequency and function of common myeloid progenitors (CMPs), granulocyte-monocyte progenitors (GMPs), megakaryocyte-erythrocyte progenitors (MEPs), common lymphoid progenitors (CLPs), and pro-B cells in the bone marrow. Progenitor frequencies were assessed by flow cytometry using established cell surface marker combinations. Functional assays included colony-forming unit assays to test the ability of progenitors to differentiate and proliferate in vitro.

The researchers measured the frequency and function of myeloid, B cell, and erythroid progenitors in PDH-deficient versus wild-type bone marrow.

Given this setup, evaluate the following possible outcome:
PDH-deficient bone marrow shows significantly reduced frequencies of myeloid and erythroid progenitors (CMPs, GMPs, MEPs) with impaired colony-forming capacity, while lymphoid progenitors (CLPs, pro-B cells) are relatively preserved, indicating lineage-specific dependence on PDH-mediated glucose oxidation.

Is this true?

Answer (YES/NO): NO